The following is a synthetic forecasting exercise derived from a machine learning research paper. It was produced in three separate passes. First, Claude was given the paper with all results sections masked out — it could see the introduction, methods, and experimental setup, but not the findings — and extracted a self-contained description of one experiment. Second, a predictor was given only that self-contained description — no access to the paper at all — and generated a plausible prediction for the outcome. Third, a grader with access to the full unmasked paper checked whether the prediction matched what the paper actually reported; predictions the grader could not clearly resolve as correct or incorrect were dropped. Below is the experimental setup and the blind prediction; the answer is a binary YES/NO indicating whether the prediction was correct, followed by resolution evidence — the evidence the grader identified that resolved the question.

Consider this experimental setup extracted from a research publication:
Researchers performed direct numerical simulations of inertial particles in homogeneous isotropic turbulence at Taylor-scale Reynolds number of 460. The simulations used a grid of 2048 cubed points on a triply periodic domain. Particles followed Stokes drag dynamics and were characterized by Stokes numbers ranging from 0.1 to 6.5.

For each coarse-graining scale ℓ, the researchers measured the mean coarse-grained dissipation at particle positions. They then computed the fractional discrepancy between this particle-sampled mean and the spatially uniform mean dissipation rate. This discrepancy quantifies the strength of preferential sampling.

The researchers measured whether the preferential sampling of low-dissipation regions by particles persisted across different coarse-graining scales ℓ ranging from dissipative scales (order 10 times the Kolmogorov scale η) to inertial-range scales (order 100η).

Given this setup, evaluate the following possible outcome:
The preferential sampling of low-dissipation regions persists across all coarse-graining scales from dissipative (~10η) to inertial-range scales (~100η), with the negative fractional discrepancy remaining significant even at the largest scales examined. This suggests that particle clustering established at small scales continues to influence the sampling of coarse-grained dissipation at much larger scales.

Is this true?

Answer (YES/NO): YES